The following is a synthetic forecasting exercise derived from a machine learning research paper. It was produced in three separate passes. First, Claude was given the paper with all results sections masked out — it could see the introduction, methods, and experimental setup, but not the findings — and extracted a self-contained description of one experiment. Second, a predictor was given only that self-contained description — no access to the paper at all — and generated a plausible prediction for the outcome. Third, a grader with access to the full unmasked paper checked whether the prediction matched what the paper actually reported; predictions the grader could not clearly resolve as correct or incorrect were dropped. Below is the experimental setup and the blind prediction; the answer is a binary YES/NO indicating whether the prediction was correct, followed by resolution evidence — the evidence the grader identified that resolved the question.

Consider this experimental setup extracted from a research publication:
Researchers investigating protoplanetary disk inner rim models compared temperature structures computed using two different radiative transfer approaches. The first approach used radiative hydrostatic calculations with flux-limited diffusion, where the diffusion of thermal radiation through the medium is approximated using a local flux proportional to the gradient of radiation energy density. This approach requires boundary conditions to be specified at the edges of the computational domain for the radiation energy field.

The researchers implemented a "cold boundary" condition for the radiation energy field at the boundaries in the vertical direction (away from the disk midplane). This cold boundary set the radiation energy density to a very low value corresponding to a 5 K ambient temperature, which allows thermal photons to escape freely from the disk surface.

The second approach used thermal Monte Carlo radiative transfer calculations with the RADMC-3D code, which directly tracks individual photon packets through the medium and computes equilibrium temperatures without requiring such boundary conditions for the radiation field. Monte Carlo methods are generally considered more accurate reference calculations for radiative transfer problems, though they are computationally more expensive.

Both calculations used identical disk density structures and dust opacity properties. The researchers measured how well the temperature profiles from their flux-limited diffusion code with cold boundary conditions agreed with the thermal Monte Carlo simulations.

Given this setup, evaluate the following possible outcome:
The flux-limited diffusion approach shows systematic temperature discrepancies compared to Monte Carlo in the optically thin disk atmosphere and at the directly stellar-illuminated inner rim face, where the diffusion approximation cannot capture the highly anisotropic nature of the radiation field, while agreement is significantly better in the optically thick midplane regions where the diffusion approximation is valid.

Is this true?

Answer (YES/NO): NO